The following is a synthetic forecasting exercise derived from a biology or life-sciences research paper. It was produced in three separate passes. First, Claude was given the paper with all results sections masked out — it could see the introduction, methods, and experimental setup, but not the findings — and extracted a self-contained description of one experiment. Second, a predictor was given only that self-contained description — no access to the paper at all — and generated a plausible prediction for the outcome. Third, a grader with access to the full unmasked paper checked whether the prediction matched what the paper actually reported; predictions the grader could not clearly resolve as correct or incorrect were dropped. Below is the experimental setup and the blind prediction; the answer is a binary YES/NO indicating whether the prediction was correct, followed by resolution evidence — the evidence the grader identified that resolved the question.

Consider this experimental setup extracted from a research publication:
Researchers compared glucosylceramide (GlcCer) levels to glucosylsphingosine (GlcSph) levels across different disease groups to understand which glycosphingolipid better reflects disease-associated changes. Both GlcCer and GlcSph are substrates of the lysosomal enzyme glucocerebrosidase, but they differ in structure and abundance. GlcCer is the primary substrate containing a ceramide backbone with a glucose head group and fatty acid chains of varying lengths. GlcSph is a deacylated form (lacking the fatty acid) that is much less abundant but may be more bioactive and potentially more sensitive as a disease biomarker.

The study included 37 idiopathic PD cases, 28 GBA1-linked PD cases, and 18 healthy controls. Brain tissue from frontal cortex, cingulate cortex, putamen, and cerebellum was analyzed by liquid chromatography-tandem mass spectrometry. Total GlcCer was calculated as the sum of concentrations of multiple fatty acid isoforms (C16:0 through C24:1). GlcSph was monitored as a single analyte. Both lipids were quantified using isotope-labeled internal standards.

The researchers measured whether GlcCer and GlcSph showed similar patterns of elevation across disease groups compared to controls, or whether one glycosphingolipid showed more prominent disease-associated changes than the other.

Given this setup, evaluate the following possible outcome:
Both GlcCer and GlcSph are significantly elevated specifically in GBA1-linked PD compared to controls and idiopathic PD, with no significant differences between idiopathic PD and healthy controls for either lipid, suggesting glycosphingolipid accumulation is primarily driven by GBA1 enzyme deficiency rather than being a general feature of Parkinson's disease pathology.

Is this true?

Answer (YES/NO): NO